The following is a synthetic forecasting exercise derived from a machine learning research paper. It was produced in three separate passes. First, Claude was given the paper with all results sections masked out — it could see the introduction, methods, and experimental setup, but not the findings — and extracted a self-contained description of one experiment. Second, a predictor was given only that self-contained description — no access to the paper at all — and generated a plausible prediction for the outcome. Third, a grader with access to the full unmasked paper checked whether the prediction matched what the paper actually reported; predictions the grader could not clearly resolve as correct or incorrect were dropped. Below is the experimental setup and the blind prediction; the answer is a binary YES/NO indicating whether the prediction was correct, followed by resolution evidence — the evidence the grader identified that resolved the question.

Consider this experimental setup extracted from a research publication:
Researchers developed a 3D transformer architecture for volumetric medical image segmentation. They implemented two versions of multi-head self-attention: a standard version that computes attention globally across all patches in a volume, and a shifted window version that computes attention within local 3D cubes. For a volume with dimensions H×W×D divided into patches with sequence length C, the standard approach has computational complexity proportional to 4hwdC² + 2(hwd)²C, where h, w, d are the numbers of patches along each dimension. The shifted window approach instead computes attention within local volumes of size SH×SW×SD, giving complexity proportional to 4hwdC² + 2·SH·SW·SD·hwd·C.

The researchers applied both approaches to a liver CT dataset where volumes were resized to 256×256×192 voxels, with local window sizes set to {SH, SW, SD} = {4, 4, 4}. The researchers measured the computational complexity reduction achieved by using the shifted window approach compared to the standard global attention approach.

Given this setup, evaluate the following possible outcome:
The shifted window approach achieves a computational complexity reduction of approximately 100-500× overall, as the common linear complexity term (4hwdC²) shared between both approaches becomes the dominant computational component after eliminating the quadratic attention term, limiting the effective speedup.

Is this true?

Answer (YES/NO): NO